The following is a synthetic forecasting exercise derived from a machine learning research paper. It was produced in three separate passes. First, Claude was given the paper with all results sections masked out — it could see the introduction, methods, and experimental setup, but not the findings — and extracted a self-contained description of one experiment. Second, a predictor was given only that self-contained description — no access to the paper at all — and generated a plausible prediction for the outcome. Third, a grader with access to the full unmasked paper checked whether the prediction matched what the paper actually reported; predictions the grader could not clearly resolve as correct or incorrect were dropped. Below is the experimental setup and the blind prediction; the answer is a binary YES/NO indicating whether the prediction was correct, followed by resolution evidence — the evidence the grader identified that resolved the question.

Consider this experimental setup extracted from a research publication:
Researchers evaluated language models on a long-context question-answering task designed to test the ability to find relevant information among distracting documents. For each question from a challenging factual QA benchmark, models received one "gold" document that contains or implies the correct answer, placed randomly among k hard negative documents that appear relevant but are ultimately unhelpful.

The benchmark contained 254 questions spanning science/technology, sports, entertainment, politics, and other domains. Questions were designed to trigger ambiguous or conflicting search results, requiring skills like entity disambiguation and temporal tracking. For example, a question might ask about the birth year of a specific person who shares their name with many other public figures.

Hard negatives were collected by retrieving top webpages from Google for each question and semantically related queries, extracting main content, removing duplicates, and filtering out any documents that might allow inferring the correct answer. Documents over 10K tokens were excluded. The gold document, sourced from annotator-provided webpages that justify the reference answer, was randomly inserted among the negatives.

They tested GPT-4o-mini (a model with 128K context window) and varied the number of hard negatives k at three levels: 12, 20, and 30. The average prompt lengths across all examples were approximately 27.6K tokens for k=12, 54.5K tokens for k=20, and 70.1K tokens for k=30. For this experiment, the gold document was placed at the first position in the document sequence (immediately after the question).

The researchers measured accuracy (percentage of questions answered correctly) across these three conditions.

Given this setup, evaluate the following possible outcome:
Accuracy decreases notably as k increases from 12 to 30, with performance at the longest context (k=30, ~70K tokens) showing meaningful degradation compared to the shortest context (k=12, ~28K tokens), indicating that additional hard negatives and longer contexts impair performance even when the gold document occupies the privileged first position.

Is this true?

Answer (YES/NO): YES